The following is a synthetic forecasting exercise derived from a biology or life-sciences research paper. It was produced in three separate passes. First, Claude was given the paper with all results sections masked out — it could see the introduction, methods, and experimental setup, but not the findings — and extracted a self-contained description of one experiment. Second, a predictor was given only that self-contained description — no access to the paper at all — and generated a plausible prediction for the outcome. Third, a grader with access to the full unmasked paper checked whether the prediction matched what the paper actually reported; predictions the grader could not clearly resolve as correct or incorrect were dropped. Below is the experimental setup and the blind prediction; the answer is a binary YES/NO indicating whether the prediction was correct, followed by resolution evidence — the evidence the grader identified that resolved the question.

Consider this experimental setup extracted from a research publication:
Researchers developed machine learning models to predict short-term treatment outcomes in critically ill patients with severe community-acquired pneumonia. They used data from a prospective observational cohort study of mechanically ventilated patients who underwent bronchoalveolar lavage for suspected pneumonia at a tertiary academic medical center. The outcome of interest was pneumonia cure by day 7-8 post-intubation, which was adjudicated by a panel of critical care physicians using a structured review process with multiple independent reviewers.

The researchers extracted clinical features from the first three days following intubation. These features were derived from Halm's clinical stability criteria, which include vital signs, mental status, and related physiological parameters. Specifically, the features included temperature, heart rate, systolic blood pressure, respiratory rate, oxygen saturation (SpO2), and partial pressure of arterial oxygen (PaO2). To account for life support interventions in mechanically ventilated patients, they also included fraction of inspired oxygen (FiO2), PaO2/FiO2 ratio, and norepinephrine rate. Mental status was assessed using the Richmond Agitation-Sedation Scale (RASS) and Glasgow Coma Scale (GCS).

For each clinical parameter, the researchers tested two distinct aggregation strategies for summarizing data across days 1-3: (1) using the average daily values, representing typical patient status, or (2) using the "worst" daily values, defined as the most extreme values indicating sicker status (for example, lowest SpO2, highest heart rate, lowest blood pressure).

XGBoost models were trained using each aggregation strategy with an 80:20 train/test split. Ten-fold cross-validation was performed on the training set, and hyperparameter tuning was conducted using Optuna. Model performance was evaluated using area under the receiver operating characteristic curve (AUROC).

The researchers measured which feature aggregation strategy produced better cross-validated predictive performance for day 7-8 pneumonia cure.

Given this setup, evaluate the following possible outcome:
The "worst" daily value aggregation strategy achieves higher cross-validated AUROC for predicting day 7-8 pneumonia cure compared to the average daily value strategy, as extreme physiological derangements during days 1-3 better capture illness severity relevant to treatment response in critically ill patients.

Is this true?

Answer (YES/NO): YES